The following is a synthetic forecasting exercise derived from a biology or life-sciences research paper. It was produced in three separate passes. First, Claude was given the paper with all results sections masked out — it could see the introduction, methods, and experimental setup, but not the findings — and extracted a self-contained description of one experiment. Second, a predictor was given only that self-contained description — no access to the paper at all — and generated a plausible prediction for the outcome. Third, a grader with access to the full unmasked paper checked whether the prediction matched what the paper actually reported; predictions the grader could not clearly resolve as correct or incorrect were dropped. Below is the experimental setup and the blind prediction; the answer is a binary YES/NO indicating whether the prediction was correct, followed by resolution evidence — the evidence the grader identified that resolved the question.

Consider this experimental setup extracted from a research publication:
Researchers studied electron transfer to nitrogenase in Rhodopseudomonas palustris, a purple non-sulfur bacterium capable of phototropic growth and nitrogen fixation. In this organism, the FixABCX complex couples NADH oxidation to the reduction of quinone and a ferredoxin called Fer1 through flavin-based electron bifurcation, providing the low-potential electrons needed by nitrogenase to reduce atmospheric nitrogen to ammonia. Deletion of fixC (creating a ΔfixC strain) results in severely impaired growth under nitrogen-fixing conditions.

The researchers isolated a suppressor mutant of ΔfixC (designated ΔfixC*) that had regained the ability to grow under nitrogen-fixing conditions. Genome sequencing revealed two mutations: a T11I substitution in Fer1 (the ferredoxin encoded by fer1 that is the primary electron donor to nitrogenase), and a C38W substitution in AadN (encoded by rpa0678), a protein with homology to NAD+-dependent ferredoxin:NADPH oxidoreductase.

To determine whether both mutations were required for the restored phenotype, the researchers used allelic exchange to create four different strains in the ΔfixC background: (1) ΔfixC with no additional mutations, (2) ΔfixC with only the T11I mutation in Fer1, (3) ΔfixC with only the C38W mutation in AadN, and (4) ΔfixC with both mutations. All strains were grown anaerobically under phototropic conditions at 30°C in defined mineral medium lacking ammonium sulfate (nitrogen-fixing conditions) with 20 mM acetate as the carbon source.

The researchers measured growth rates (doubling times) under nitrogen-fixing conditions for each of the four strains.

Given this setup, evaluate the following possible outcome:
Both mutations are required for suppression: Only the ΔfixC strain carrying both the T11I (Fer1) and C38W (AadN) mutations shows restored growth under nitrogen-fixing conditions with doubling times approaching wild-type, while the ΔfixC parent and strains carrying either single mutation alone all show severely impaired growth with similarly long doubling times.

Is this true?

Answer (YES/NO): NO